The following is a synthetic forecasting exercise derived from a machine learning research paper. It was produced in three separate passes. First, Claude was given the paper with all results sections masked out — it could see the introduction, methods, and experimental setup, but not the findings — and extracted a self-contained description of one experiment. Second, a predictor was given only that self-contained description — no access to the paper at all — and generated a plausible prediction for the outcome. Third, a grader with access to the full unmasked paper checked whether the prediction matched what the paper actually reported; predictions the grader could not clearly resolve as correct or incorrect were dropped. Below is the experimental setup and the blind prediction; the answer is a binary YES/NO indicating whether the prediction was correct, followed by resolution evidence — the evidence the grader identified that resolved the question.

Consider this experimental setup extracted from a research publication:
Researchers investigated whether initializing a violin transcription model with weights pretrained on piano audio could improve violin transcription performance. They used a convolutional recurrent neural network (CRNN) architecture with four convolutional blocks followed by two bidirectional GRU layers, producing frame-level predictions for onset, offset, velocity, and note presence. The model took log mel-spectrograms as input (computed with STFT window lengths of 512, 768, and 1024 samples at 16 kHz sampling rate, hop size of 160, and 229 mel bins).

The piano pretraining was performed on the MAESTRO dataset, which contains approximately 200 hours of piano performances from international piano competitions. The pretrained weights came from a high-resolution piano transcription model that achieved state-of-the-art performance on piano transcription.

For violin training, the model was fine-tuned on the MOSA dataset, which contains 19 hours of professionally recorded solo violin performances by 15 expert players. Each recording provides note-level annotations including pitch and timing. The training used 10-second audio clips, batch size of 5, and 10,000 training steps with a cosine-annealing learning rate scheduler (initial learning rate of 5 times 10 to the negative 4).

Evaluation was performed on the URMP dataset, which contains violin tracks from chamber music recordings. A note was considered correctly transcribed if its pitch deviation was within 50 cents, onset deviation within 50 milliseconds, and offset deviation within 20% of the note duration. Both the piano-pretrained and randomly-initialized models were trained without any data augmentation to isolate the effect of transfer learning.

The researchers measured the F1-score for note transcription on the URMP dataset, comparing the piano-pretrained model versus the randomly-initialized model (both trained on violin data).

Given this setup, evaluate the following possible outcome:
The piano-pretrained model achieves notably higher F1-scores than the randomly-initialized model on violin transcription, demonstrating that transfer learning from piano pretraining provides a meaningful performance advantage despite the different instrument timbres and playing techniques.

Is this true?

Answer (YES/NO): NO